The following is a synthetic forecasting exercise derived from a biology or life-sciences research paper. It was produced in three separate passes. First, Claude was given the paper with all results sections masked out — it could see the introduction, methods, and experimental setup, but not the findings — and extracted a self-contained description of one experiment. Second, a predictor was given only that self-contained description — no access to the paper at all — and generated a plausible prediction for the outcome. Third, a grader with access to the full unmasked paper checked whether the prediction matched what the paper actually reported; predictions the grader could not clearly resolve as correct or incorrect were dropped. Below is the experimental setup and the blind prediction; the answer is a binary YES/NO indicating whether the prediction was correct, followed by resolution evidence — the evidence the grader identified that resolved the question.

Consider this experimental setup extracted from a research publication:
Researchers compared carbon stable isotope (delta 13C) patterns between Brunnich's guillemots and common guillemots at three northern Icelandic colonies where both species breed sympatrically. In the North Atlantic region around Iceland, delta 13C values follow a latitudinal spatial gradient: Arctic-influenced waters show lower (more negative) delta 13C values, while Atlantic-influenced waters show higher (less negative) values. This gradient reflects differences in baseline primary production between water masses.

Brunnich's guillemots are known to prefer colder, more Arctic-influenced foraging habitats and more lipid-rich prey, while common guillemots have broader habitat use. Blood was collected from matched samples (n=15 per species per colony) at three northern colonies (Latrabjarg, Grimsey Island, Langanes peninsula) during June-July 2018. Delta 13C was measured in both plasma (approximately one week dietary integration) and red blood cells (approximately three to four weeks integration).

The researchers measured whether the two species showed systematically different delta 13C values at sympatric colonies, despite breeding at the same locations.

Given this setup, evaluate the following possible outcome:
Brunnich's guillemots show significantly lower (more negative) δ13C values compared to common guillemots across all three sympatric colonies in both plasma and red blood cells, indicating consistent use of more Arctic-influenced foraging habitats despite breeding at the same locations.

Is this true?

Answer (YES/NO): NO